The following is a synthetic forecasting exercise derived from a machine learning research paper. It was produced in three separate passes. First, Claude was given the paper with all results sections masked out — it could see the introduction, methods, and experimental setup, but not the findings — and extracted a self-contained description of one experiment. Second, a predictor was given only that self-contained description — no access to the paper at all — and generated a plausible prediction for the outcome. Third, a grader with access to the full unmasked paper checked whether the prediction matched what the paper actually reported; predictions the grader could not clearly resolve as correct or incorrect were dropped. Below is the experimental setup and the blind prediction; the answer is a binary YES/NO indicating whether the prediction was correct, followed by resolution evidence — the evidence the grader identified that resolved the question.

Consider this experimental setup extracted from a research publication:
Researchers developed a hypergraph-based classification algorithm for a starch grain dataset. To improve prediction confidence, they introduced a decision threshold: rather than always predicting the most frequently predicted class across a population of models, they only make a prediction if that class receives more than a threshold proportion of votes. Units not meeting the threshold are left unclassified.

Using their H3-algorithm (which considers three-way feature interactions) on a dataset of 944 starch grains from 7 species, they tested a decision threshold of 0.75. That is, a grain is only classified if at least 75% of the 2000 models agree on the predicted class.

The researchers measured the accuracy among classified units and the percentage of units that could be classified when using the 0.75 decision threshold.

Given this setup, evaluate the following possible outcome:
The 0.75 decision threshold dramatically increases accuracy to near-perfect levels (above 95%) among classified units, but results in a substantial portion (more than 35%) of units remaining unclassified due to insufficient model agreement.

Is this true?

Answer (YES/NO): NO